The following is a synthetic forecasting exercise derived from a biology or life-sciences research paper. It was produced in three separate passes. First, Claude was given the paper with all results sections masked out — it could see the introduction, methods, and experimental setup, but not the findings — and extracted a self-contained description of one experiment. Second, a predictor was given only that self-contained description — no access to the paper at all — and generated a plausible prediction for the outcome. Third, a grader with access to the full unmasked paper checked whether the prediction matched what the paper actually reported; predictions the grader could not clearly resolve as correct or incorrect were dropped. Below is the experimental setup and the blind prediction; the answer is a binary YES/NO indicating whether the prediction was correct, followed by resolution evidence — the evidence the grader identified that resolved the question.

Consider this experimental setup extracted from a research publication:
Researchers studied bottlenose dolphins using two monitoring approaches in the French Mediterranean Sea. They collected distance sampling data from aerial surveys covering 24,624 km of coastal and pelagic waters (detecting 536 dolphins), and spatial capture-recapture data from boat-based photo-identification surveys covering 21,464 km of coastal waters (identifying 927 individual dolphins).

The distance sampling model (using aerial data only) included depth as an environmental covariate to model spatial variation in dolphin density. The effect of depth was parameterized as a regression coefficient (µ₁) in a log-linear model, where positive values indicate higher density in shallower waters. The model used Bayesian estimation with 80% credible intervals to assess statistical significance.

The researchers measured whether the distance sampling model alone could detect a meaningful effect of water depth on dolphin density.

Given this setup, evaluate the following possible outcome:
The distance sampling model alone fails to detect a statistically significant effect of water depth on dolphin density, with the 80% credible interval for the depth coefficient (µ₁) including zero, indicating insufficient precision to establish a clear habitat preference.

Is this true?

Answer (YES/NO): NO